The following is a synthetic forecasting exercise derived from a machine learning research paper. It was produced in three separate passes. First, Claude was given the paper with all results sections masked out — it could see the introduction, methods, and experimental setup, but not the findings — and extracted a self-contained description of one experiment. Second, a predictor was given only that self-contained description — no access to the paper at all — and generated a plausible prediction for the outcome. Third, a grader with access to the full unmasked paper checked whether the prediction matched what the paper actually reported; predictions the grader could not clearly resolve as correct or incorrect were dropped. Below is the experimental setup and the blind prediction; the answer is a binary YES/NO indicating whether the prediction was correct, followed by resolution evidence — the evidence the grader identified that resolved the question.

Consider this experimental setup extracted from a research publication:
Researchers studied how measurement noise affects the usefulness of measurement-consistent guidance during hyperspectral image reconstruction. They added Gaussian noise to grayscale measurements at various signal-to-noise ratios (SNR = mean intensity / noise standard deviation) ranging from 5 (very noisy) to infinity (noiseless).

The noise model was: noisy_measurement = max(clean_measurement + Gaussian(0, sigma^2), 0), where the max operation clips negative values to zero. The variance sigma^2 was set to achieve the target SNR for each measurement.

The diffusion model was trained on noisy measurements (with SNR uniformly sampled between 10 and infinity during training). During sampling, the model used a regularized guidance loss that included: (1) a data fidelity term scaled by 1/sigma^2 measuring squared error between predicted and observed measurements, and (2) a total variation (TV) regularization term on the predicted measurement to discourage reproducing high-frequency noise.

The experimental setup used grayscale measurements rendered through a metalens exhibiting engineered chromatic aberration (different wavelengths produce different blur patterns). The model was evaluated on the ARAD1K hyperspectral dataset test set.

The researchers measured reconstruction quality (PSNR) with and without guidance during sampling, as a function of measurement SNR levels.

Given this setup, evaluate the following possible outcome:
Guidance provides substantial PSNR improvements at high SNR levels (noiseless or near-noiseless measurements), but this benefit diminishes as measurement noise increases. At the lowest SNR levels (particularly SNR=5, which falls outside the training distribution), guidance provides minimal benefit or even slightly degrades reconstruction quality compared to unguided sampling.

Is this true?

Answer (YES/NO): YES